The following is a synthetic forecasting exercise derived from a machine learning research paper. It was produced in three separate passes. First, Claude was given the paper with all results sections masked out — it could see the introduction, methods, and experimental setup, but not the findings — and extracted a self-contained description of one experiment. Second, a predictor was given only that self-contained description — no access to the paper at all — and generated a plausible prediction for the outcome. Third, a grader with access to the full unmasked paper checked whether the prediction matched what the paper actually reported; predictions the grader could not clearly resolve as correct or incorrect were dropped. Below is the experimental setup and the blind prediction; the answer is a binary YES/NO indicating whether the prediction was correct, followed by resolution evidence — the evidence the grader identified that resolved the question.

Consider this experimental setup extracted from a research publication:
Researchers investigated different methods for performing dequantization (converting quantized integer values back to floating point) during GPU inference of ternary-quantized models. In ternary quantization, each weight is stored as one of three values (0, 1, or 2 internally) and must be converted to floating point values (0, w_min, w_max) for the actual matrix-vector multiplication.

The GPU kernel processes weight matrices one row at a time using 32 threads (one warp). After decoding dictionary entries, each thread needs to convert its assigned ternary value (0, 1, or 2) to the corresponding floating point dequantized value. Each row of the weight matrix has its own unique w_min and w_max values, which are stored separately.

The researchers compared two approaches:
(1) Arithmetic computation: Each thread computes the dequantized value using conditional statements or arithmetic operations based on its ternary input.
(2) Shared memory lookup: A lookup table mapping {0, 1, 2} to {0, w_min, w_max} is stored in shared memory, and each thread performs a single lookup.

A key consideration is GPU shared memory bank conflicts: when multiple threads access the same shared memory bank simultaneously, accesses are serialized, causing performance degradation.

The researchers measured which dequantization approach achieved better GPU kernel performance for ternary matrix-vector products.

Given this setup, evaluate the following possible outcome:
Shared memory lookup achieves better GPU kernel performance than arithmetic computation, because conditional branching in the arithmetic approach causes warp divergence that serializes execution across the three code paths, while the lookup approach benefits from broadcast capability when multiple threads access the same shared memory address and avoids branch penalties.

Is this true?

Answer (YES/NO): NO